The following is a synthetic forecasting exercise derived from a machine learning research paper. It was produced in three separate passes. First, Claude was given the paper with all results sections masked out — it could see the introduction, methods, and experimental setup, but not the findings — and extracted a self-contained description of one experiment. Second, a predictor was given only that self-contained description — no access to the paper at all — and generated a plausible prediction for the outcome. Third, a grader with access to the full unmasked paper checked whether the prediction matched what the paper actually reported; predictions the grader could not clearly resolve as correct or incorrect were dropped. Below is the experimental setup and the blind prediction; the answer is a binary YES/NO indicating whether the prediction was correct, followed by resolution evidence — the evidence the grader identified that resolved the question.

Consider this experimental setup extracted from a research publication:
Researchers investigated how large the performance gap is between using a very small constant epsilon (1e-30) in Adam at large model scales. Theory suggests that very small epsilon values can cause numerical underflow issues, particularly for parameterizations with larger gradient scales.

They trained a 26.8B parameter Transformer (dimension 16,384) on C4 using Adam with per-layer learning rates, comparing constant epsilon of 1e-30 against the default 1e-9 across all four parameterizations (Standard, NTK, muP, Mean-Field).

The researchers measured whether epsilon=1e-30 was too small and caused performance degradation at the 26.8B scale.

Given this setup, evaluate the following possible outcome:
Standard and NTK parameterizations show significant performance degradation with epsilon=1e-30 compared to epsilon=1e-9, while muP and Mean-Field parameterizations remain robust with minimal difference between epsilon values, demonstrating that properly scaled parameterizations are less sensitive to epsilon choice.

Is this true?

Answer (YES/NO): NO